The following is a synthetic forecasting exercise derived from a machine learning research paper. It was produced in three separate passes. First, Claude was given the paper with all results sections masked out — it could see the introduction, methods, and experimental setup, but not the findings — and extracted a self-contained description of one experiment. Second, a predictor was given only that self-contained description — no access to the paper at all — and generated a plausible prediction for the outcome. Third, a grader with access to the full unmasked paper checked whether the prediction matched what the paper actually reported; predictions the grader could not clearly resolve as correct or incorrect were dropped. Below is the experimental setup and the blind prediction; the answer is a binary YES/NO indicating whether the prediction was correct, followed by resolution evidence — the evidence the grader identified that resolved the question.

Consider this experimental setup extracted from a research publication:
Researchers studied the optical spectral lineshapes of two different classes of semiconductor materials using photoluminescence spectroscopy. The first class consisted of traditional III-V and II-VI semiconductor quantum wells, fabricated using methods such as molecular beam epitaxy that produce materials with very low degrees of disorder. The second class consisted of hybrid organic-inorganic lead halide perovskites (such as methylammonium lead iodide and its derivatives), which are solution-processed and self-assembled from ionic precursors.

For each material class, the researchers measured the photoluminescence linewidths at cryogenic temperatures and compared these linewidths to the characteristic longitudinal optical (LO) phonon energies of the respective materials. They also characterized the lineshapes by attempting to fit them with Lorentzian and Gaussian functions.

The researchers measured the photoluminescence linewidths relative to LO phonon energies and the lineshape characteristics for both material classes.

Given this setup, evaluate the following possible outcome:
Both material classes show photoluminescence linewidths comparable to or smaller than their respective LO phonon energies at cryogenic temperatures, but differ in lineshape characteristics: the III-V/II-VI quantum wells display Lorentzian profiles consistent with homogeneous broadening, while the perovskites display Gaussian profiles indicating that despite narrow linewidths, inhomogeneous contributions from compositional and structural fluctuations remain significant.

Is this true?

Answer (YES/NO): NO